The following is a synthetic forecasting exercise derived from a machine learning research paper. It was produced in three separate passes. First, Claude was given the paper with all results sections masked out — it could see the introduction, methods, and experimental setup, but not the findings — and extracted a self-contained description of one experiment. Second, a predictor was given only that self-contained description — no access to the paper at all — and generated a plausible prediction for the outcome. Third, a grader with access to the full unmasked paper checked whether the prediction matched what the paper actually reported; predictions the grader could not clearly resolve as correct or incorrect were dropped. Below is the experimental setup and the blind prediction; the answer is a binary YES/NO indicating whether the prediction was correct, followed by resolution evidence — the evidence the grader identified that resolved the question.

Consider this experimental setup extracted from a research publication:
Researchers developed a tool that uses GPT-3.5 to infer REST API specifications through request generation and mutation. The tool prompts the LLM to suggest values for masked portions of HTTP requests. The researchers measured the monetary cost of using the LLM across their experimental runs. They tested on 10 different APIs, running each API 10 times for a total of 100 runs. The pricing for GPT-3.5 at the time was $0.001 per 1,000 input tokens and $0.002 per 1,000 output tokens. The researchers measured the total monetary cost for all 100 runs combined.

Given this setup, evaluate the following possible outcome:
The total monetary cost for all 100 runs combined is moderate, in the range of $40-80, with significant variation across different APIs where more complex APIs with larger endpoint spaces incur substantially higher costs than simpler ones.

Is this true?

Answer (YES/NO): NO